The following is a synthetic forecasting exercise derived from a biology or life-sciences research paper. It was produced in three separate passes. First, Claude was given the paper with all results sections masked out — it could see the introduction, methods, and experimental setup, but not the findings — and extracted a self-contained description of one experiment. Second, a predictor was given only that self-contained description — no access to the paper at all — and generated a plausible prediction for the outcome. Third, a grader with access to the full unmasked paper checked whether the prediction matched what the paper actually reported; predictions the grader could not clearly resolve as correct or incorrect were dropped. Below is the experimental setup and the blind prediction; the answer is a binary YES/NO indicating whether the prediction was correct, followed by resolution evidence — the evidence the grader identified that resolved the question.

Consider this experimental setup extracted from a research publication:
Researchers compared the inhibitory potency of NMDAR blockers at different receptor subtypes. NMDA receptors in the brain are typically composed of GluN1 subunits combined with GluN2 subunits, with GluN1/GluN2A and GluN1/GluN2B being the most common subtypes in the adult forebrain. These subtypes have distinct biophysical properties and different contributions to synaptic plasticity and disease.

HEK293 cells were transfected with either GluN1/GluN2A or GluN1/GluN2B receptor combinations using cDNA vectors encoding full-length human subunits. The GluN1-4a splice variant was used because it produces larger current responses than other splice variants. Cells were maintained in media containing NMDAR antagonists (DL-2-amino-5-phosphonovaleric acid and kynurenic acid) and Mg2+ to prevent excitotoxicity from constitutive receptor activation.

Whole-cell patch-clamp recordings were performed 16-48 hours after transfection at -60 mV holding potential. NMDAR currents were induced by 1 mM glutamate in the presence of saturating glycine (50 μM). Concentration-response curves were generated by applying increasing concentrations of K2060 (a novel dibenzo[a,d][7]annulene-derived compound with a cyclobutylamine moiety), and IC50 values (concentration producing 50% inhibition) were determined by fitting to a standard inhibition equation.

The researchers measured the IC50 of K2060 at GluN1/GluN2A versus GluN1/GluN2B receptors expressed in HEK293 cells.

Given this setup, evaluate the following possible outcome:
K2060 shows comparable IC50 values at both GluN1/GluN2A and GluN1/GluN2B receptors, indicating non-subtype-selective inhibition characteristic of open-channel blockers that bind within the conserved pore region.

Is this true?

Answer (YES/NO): YES